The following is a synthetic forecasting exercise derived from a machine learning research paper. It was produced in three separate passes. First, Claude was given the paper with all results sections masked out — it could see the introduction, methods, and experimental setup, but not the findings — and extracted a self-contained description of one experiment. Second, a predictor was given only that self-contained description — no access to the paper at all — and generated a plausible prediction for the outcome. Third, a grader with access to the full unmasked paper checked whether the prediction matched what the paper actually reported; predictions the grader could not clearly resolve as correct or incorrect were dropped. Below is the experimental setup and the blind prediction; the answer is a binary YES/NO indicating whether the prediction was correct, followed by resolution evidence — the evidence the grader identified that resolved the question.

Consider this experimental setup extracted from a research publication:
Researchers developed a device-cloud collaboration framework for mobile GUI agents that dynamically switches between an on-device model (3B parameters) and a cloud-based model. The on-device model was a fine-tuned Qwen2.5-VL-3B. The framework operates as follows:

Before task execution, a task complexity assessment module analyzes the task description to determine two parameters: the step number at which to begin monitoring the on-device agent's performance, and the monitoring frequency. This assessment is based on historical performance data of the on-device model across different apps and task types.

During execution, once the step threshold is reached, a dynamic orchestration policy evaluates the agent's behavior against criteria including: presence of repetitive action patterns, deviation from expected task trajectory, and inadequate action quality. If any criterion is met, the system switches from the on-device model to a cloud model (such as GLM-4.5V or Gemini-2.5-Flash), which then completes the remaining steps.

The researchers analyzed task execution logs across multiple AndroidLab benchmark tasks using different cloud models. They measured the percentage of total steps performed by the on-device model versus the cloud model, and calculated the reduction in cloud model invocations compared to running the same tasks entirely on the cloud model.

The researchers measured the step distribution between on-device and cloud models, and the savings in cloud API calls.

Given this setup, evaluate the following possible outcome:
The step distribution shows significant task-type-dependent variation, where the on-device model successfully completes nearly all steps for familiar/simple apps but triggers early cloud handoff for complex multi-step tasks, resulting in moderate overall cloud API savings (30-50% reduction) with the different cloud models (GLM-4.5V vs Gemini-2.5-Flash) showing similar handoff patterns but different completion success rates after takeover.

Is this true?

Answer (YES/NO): NO